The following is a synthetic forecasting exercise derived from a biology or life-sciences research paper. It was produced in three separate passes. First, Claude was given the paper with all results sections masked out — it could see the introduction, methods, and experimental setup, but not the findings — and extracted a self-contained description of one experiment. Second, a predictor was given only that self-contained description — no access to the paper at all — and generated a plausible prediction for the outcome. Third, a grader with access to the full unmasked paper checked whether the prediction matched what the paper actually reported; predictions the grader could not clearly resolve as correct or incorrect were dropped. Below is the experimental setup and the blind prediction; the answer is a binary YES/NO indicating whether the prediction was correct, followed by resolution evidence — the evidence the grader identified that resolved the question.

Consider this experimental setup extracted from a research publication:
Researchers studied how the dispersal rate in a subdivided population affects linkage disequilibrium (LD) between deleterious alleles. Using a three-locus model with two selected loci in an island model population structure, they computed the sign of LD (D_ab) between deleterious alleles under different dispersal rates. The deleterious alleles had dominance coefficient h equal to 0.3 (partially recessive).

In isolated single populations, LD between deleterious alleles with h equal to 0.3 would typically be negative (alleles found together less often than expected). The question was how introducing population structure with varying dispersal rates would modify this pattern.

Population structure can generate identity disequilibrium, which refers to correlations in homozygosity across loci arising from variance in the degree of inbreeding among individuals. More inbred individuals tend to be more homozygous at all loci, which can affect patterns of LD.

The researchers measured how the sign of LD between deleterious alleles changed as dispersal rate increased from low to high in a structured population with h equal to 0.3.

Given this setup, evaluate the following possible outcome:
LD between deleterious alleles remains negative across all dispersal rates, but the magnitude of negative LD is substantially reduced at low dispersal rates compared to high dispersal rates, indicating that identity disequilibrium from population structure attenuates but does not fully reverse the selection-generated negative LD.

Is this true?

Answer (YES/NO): NO